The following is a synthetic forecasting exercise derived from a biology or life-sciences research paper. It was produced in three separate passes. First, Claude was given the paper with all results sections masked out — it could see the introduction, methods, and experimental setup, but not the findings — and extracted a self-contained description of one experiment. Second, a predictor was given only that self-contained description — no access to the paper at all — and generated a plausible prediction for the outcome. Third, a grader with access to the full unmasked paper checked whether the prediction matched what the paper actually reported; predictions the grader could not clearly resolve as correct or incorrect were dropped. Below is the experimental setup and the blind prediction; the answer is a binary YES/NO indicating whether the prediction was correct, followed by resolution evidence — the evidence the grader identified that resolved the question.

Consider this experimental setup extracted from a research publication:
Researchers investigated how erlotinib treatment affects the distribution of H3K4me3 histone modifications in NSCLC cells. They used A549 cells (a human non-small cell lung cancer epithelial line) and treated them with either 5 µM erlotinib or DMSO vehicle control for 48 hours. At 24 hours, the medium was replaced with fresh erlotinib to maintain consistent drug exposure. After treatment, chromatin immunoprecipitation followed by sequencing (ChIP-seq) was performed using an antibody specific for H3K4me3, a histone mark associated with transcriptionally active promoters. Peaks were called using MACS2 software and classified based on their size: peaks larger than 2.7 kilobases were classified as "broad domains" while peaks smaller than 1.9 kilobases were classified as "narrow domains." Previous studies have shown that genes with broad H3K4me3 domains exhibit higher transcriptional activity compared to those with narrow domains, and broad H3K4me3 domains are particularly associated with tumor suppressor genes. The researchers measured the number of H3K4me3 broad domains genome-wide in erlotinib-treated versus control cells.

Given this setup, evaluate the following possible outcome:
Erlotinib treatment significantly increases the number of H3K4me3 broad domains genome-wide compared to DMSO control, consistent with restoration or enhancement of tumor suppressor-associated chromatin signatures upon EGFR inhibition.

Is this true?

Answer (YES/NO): YES